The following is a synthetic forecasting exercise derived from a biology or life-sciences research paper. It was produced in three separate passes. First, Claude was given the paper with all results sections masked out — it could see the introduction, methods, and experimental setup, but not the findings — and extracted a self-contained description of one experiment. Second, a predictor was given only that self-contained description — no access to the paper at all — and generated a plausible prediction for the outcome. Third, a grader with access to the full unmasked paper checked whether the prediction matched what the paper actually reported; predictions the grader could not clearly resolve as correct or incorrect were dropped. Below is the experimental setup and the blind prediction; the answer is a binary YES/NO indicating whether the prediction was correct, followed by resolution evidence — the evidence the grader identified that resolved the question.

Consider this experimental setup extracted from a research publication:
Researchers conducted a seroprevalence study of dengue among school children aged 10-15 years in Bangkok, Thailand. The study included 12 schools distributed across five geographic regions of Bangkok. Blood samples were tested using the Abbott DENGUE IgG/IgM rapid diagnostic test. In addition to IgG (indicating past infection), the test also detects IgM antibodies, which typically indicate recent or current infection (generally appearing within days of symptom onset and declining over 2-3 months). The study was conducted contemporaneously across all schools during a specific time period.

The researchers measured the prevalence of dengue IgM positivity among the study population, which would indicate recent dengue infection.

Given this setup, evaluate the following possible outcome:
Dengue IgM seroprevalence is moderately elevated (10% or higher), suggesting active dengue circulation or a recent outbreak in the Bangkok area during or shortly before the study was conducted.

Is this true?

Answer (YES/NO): NO